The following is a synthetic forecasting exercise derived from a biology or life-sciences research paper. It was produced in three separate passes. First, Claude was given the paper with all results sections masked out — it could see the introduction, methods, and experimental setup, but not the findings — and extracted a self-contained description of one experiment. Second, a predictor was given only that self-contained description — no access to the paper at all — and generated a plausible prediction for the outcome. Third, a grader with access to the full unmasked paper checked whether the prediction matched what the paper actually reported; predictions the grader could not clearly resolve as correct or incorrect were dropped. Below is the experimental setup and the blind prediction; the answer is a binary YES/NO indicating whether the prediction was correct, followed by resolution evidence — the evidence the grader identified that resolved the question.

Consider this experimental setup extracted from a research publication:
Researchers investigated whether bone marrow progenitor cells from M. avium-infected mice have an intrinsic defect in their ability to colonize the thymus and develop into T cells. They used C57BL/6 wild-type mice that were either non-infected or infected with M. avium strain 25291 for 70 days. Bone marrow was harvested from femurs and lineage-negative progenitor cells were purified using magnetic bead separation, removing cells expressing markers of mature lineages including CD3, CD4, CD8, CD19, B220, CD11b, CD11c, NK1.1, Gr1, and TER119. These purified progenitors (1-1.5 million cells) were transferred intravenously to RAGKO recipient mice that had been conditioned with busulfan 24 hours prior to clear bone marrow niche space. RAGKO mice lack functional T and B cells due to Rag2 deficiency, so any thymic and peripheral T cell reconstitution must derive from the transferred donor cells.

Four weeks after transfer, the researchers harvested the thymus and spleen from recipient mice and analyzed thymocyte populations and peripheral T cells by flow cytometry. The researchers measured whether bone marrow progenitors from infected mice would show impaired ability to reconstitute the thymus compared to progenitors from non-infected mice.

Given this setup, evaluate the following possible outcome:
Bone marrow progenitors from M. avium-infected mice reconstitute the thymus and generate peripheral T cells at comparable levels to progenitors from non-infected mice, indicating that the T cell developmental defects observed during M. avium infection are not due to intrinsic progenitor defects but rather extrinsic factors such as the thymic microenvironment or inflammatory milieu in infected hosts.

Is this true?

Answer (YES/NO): NO